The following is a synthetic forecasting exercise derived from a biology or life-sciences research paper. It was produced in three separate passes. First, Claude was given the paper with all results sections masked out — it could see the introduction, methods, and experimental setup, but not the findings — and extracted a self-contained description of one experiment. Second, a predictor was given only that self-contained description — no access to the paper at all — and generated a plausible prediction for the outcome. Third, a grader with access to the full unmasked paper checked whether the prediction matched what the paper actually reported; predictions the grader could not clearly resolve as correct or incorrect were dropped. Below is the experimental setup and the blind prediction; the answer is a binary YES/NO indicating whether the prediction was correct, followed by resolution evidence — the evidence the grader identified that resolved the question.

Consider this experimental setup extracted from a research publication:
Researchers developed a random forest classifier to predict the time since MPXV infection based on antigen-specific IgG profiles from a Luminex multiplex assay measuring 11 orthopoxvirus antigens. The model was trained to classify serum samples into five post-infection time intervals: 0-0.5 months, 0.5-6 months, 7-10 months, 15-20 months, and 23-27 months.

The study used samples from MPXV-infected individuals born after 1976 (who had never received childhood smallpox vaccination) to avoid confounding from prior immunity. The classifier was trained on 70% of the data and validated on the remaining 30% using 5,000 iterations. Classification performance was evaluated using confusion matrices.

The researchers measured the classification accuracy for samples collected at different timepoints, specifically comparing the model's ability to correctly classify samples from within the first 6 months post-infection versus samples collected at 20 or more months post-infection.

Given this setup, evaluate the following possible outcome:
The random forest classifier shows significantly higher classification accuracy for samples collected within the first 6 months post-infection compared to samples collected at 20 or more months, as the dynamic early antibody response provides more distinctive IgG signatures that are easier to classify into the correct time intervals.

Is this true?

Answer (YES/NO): YES